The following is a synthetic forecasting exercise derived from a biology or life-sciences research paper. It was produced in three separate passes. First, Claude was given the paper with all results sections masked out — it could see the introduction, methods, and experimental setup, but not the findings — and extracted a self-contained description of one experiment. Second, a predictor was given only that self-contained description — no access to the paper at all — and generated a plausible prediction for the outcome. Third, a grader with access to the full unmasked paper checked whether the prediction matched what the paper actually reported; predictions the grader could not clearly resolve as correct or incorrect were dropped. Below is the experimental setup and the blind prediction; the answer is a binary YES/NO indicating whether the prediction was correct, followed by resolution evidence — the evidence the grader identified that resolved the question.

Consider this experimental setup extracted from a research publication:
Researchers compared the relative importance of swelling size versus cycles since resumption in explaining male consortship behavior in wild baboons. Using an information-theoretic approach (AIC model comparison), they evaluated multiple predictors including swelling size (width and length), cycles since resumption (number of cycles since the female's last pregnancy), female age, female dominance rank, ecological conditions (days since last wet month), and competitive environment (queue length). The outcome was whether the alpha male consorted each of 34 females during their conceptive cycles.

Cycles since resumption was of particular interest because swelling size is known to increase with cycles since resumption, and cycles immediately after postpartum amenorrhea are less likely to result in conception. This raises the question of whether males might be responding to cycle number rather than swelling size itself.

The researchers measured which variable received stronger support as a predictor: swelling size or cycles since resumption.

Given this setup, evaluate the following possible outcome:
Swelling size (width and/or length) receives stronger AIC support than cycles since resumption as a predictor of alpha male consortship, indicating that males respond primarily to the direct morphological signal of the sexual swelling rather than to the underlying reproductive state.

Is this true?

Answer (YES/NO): NO